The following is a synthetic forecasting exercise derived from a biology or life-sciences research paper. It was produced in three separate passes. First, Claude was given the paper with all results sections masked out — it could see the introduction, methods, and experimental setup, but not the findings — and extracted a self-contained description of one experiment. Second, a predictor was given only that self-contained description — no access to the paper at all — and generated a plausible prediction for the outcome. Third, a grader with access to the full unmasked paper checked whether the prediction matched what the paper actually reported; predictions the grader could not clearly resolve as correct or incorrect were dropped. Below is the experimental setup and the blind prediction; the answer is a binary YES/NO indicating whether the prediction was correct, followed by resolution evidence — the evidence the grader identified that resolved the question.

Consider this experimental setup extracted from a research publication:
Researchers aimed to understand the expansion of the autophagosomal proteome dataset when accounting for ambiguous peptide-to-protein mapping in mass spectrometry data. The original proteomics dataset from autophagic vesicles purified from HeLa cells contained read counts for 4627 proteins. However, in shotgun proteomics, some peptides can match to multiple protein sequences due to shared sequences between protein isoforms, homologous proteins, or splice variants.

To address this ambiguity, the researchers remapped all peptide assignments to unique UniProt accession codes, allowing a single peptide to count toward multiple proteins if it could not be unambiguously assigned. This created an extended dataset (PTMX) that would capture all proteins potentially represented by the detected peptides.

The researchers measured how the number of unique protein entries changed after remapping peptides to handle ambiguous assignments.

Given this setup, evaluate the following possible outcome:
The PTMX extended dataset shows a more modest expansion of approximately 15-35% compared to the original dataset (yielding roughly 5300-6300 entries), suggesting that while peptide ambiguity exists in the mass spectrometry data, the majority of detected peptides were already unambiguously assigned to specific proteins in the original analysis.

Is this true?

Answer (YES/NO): NO